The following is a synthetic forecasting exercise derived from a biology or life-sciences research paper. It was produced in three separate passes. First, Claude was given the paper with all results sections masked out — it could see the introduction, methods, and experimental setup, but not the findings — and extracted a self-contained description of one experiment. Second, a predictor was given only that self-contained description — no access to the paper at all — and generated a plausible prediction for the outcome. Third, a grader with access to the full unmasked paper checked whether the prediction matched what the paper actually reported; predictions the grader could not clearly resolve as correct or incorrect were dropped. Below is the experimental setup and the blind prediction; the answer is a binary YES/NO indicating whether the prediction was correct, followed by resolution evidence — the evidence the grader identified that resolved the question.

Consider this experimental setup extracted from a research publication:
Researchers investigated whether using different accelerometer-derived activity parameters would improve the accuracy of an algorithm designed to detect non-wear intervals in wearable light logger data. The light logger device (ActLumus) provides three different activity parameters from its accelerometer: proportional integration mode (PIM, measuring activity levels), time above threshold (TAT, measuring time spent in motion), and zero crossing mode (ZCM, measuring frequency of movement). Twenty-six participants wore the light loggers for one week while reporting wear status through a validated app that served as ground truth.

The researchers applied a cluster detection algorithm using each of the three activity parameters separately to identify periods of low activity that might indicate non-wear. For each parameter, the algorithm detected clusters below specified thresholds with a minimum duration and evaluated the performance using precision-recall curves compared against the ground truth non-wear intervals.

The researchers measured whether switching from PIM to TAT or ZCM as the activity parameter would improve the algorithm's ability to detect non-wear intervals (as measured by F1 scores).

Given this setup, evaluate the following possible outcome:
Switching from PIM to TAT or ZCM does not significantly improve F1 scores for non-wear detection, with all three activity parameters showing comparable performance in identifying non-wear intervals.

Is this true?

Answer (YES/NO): YES